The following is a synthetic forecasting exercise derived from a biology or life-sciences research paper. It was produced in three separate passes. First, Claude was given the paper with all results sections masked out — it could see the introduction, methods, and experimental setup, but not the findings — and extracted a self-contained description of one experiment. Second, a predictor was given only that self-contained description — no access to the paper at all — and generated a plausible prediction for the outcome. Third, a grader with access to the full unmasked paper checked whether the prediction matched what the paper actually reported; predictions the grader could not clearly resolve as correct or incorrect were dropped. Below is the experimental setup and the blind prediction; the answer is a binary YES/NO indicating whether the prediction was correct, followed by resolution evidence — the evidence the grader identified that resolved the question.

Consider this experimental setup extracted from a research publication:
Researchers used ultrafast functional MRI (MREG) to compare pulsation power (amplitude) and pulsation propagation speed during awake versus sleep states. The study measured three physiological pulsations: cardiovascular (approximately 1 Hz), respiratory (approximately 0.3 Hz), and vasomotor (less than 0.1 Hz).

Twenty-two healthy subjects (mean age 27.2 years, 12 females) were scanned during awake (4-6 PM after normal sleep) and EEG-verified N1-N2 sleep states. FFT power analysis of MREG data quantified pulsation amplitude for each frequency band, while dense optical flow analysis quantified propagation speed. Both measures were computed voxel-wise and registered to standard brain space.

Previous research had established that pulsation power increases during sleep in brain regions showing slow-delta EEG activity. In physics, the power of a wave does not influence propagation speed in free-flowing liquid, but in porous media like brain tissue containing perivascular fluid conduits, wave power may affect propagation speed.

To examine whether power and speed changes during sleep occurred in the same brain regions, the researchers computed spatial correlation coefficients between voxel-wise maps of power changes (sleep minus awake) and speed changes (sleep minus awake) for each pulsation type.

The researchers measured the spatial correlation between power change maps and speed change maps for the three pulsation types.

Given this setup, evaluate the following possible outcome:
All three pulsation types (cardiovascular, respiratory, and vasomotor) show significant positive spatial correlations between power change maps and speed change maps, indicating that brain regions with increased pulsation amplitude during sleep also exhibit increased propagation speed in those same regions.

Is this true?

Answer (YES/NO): NO